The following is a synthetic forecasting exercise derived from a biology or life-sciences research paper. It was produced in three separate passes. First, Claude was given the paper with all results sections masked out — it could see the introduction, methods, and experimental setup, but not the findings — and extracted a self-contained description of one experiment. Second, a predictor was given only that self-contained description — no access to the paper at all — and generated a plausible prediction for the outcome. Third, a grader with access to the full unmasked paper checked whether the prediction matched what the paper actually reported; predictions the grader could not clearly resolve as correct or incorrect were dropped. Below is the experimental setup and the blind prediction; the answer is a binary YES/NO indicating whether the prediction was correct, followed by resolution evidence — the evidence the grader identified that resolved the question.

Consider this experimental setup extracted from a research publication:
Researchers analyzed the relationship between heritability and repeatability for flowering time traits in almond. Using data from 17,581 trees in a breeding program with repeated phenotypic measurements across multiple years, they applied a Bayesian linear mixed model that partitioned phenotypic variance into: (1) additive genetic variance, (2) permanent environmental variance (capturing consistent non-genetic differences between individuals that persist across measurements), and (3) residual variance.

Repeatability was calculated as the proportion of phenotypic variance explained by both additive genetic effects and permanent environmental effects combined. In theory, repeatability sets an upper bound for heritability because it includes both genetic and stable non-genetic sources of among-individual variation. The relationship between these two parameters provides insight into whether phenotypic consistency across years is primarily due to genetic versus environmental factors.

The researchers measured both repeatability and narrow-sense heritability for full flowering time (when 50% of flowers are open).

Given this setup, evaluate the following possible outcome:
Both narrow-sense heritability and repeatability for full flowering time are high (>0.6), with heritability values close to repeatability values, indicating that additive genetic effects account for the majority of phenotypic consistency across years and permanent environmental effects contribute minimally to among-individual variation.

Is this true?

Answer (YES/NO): NO